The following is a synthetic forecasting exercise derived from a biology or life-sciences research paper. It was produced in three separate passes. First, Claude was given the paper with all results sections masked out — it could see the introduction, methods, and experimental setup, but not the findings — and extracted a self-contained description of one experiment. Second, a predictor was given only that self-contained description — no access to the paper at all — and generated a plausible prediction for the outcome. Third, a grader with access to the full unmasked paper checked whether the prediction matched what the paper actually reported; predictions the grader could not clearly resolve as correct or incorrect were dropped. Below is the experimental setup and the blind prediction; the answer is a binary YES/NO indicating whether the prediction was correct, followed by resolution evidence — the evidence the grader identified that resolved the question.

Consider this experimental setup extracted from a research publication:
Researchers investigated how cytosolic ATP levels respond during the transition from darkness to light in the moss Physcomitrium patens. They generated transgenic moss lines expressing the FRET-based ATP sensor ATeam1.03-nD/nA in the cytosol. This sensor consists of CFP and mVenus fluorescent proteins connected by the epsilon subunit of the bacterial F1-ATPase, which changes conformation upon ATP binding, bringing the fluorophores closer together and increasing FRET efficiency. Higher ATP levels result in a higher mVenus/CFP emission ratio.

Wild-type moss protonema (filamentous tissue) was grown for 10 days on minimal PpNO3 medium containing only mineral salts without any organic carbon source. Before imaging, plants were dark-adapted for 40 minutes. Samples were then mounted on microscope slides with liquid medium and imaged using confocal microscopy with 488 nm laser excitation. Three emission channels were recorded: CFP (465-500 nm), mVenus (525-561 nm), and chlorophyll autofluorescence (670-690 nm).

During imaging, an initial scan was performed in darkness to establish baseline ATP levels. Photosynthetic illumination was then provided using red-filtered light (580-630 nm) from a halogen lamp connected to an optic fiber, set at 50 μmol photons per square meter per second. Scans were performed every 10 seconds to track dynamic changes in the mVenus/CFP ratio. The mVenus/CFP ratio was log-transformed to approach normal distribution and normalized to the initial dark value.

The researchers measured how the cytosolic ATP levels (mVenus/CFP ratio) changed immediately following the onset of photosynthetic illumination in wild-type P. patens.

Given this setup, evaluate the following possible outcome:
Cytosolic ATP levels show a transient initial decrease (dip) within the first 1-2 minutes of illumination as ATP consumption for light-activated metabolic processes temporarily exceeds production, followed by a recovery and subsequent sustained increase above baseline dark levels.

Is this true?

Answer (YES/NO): NO